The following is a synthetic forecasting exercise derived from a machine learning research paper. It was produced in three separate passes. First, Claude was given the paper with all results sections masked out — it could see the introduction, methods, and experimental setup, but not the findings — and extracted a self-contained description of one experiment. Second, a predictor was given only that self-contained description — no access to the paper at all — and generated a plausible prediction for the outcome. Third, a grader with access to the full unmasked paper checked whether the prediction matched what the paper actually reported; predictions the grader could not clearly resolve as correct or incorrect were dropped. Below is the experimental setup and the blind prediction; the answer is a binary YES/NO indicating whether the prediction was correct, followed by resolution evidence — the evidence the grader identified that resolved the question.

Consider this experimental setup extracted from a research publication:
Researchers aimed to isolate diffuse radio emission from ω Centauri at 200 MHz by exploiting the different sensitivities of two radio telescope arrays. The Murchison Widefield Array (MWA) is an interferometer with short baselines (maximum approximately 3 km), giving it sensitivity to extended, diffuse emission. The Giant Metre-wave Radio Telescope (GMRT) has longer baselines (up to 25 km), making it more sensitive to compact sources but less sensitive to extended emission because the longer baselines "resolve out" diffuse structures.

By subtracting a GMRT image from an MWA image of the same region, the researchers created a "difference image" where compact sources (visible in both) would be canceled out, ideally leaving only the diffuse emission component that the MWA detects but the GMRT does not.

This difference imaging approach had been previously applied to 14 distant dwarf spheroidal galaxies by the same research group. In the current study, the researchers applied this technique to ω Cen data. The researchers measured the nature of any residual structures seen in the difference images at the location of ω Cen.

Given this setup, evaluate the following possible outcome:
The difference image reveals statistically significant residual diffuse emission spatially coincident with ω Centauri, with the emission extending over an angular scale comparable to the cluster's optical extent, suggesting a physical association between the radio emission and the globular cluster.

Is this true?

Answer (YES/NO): NO